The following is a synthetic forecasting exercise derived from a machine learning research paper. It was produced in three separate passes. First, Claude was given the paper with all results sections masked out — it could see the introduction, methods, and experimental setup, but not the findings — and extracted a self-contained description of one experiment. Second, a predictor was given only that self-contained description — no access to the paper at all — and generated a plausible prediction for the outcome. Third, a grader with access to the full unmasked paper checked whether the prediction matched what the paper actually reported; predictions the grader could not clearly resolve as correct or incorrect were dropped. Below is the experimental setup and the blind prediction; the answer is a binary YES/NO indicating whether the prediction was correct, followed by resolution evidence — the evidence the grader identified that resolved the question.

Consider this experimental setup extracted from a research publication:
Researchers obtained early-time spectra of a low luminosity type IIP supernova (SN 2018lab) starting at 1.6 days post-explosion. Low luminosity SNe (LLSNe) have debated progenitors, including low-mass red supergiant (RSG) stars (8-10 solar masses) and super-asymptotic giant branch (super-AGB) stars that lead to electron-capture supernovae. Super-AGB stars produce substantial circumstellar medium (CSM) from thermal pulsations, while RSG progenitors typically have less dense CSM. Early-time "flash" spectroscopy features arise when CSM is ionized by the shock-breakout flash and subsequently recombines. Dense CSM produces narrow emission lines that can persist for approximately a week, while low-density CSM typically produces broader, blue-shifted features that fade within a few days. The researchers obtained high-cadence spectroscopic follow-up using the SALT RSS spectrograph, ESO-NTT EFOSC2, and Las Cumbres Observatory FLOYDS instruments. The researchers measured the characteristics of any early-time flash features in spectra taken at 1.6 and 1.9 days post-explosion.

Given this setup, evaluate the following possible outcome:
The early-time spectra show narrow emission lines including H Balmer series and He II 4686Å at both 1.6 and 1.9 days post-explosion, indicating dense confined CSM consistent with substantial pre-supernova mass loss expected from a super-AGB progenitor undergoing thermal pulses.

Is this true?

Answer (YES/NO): NO